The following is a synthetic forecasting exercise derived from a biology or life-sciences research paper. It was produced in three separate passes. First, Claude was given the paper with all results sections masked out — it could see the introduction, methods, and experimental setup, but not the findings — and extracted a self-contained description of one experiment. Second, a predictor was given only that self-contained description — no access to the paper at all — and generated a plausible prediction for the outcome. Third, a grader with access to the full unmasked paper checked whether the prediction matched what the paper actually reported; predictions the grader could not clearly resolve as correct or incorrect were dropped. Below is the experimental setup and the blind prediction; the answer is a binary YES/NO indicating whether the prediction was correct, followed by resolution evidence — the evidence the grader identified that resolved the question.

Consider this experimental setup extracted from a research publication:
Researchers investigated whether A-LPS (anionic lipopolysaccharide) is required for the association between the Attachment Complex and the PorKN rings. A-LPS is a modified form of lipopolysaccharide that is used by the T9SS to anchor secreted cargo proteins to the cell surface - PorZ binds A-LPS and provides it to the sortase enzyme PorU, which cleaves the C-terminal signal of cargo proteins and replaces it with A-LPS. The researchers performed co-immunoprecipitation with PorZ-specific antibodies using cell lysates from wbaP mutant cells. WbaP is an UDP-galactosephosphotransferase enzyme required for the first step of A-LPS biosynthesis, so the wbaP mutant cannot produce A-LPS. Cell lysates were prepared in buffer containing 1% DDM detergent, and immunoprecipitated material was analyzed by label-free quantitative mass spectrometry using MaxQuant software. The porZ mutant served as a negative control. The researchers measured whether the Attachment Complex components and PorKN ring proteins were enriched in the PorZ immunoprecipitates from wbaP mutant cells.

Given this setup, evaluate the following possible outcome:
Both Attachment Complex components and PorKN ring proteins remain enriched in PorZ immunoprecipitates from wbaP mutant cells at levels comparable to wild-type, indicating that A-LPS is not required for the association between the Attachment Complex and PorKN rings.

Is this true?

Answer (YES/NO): YES